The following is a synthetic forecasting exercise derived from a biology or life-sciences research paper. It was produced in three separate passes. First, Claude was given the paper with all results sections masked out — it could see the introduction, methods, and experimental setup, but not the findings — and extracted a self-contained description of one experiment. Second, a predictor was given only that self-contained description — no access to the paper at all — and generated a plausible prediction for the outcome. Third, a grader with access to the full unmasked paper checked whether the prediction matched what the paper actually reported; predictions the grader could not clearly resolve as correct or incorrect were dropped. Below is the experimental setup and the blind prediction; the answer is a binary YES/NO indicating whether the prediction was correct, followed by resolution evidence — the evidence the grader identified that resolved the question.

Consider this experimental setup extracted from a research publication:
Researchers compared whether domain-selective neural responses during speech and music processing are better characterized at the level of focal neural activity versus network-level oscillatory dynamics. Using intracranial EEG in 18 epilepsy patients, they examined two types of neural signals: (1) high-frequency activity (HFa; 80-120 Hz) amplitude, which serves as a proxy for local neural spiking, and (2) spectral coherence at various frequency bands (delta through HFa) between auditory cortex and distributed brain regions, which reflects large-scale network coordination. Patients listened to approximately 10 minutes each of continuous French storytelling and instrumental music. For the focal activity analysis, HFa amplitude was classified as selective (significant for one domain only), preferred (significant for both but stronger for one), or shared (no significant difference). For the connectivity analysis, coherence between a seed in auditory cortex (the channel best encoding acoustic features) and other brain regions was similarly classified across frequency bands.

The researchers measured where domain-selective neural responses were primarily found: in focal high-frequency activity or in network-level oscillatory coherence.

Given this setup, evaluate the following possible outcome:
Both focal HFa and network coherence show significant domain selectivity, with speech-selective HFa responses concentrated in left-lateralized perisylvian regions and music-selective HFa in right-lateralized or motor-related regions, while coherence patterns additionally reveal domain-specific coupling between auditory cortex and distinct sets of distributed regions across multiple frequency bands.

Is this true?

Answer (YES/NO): NO